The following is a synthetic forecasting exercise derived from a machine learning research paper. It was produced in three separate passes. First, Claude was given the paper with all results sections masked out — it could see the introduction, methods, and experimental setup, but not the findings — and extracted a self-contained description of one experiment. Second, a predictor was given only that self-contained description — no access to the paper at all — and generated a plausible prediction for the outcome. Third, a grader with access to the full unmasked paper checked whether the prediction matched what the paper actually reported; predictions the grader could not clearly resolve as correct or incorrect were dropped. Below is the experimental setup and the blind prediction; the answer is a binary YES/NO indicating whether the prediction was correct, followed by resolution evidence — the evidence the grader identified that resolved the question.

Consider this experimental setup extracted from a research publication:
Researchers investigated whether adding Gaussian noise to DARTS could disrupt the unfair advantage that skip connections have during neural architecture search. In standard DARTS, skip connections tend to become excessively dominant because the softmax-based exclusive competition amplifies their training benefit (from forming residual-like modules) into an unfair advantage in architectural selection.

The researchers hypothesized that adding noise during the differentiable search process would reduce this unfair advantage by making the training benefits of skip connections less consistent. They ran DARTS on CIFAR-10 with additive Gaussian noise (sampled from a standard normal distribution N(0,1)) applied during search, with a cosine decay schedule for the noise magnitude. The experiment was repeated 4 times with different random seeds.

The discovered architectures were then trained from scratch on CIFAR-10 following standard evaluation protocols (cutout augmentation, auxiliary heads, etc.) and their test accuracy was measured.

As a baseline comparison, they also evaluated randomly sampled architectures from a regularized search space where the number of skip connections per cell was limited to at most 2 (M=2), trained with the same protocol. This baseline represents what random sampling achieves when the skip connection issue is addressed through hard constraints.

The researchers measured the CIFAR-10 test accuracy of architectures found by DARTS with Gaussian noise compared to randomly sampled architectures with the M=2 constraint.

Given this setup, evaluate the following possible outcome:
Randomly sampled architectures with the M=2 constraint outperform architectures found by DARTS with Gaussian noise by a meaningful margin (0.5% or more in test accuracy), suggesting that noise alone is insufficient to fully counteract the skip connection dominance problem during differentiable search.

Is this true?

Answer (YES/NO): NO